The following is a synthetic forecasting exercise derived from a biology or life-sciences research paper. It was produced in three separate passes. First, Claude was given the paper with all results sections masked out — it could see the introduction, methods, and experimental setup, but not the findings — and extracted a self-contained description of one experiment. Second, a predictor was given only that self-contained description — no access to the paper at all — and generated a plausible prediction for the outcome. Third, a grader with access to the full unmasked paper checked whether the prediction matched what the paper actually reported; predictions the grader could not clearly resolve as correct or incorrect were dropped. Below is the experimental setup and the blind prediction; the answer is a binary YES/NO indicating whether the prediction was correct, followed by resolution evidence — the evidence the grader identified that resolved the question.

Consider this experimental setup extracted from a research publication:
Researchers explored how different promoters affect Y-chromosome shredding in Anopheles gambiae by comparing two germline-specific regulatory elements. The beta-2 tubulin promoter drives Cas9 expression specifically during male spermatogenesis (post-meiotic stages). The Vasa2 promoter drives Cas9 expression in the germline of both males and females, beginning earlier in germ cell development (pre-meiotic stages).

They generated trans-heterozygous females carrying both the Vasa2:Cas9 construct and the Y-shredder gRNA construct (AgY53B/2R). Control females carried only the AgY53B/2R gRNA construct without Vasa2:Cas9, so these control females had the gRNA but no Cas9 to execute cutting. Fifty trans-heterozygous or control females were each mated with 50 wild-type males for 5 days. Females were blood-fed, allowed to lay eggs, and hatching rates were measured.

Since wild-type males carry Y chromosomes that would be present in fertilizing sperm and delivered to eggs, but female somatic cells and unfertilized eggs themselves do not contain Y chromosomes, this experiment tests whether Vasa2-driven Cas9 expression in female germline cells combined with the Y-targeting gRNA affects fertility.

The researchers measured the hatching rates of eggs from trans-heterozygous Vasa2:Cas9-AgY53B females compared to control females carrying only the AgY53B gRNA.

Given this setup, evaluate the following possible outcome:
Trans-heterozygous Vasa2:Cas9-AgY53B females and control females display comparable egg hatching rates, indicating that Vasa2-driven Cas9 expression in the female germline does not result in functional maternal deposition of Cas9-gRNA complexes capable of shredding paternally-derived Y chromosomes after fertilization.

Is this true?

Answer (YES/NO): NO